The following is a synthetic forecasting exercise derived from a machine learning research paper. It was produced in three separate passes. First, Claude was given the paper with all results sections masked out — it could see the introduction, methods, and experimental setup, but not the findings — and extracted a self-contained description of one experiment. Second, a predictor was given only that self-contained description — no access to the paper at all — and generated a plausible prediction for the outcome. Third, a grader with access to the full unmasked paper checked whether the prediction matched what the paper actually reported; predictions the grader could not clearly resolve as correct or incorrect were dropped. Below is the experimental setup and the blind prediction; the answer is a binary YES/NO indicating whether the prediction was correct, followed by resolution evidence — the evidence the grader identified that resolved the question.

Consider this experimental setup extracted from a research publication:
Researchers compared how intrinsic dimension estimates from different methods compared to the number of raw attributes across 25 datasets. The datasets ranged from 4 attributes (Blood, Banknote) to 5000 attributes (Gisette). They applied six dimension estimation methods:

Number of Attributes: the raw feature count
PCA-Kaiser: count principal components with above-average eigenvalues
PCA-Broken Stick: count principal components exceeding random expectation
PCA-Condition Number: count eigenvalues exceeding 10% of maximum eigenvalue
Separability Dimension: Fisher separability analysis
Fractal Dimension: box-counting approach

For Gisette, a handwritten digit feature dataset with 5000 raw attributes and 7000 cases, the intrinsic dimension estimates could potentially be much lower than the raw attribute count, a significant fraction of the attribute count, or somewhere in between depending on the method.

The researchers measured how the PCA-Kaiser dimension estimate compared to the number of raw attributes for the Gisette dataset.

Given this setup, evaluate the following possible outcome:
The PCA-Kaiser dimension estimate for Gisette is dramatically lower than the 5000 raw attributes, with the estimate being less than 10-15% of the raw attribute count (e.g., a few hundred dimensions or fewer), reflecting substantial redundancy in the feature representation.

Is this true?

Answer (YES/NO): NO